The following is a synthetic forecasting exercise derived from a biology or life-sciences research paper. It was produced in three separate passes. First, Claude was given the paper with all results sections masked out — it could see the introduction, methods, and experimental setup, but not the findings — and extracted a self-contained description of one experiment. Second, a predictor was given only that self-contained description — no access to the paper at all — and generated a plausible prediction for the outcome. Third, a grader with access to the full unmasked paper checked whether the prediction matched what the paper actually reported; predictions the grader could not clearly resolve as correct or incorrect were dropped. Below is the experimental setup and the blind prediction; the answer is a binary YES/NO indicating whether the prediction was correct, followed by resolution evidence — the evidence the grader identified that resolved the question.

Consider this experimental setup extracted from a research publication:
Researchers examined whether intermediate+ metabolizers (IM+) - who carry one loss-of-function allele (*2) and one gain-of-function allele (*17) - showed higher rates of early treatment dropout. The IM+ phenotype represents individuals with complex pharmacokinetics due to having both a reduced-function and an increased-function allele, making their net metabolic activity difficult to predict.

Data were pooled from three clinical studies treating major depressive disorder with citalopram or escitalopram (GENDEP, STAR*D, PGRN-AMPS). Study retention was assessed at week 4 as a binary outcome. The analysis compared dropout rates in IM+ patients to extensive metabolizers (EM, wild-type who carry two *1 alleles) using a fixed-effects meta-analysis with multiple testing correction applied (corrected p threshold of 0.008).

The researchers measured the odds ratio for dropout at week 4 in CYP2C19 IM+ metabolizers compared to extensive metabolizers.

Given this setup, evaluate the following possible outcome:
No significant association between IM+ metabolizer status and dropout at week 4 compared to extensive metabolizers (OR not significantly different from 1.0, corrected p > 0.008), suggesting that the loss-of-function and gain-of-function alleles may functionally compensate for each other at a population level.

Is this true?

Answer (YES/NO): NO